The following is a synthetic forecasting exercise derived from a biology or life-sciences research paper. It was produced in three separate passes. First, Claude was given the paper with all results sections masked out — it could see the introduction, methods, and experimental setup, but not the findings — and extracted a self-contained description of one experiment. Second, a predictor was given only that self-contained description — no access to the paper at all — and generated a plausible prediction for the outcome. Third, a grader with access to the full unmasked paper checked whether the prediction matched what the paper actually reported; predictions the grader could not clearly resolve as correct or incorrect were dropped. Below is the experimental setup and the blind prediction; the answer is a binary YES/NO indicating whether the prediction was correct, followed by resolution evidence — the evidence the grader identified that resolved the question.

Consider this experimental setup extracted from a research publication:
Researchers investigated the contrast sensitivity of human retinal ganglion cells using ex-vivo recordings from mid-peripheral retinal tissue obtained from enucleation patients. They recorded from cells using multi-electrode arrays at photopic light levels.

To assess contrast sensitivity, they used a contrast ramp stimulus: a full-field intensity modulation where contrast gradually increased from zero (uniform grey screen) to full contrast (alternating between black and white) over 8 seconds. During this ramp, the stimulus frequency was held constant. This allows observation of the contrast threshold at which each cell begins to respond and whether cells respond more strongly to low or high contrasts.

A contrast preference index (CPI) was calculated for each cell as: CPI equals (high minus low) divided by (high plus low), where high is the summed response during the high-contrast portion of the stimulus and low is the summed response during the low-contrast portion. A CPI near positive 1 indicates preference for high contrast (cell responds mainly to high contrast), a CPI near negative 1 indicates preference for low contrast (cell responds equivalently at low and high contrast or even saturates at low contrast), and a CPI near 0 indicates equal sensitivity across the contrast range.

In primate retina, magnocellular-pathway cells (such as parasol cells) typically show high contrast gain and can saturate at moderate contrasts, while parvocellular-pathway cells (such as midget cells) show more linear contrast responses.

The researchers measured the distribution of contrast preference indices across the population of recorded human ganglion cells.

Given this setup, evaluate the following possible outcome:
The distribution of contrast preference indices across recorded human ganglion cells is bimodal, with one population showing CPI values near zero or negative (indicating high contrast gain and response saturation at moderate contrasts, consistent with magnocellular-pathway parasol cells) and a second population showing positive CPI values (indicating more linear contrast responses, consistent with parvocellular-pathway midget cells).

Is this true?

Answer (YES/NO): NO